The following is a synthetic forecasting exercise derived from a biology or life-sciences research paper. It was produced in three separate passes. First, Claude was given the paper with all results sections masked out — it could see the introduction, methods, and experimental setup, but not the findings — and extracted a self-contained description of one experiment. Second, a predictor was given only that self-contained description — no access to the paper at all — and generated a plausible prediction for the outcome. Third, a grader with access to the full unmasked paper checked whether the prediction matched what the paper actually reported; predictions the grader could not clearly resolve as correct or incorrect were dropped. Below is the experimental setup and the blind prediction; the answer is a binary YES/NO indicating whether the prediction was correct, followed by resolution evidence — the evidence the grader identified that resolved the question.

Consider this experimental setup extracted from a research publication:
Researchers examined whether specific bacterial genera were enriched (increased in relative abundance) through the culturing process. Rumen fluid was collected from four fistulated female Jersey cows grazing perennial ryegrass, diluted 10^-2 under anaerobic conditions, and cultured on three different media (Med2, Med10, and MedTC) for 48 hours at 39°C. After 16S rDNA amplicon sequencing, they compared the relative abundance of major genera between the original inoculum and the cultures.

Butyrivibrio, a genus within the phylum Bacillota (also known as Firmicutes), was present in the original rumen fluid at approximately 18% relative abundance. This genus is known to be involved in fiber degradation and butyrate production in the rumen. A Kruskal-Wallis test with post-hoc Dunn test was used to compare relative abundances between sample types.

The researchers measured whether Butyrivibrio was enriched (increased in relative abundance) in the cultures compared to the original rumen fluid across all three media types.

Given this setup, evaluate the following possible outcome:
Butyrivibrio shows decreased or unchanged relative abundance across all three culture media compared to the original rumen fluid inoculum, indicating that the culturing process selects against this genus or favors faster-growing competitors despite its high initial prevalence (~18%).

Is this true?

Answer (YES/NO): YES